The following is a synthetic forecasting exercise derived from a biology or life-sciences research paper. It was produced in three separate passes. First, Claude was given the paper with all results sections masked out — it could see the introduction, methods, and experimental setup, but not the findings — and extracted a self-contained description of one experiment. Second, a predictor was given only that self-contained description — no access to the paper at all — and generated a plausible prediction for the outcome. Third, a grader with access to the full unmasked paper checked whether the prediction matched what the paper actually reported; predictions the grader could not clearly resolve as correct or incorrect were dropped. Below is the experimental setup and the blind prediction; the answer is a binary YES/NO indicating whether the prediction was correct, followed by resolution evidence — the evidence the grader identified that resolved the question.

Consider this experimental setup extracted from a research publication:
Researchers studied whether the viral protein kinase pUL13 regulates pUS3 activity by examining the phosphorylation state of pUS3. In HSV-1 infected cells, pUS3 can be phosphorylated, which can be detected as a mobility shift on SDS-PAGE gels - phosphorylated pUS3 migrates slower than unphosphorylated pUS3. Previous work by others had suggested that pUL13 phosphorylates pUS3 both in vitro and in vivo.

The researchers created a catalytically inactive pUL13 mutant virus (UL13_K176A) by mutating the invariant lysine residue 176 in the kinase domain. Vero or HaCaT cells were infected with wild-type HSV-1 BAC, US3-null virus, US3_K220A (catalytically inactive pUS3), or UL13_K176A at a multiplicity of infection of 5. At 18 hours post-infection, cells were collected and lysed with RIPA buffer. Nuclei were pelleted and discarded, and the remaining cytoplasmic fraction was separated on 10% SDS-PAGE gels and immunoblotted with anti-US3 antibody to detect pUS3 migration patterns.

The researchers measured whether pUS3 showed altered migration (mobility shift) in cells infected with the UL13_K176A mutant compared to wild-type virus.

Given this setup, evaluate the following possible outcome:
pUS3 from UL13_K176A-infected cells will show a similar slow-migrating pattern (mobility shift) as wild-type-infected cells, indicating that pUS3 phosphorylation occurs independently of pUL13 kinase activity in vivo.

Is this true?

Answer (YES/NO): YES